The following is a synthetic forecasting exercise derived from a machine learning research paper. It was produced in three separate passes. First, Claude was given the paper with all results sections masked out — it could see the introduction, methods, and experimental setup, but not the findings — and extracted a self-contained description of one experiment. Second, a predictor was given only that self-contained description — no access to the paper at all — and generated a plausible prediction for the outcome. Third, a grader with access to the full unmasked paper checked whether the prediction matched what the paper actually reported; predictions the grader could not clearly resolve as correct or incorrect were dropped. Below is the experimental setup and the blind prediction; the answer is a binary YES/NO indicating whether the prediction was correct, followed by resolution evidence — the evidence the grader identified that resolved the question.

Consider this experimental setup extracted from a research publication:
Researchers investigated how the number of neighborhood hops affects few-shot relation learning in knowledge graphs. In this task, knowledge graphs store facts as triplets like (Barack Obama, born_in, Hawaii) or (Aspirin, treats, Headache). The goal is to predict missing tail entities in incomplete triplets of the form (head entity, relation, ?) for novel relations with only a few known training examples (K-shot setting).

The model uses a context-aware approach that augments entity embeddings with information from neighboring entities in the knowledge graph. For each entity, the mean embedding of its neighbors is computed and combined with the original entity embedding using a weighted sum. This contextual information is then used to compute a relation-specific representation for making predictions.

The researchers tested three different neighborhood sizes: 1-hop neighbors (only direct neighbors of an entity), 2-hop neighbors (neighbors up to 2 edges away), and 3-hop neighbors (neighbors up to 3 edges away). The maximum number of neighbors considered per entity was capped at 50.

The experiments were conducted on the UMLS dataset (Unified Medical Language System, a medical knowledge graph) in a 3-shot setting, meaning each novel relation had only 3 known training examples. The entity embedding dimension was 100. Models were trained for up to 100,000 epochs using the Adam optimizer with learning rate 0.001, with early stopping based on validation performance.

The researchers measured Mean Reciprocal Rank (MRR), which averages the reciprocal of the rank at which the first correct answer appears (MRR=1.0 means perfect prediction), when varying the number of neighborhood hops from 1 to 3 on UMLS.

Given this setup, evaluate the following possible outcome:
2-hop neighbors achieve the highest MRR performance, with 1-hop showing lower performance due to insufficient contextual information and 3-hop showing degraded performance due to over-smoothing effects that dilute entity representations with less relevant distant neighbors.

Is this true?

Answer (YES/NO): NO